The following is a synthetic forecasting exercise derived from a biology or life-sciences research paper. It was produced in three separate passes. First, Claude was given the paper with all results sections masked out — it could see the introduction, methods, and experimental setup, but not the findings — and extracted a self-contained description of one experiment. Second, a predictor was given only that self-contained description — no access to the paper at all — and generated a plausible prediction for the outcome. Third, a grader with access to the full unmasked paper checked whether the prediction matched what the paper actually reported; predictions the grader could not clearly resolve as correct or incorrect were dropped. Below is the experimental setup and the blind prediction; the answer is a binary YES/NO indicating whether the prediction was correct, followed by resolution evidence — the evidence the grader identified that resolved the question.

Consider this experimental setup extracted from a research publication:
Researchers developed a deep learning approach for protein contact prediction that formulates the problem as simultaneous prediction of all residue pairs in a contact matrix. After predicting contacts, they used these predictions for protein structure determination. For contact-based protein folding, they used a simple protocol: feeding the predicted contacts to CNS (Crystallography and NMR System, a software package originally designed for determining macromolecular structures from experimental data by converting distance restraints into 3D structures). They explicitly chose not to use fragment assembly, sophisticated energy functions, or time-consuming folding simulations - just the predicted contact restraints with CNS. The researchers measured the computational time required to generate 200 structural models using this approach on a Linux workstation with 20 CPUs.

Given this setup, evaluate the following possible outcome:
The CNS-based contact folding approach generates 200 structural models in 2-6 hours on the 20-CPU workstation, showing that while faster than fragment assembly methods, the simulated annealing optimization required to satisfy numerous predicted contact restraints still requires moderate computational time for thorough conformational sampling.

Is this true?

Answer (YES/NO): NO